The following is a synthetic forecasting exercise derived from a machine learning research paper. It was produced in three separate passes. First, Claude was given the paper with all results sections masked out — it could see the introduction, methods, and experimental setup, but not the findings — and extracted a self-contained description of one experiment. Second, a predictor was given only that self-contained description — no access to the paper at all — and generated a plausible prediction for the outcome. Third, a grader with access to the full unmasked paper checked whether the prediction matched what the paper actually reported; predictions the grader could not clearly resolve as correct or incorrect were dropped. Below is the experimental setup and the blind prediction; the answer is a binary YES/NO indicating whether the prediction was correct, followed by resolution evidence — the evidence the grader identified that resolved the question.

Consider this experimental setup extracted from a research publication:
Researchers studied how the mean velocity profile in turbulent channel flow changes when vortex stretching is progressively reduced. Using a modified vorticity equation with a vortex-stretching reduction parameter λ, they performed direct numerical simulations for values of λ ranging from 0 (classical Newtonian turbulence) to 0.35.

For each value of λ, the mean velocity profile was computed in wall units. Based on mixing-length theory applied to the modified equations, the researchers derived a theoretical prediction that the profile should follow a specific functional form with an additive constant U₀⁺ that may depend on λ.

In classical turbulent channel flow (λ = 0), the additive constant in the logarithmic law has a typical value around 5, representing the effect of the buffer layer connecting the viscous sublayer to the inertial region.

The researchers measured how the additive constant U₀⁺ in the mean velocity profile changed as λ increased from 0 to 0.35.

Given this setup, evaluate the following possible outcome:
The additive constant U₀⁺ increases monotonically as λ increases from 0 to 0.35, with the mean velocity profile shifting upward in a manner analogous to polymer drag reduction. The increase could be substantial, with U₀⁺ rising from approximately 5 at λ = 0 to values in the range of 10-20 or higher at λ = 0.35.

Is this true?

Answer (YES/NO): YES